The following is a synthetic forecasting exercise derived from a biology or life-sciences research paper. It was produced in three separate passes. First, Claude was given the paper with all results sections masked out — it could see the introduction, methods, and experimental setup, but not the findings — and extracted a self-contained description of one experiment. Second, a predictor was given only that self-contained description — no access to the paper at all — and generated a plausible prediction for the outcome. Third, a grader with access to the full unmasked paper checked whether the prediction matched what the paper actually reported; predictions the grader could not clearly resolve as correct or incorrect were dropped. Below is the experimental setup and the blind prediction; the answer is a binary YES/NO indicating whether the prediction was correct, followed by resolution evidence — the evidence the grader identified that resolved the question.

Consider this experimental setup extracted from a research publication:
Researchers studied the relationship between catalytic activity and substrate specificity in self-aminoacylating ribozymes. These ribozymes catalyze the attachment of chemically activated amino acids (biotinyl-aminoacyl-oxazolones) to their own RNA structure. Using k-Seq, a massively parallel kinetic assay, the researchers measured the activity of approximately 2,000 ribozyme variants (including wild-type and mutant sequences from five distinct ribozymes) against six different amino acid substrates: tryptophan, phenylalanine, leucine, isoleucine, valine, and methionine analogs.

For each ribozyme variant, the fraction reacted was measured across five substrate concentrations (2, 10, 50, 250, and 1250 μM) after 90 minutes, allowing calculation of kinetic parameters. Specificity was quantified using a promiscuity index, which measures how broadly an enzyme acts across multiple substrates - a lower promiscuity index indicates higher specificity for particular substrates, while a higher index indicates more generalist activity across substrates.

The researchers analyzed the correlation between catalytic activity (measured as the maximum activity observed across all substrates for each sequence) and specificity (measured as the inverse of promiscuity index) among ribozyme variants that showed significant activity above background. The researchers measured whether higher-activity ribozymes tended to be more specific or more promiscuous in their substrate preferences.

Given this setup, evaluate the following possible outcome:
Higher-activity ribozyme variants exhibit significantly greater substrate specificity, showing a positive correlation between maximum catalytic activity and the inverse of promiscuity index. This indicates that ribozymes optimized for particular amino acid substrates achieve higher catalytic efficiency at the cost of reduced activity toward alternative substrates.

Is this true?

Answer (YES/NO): YES